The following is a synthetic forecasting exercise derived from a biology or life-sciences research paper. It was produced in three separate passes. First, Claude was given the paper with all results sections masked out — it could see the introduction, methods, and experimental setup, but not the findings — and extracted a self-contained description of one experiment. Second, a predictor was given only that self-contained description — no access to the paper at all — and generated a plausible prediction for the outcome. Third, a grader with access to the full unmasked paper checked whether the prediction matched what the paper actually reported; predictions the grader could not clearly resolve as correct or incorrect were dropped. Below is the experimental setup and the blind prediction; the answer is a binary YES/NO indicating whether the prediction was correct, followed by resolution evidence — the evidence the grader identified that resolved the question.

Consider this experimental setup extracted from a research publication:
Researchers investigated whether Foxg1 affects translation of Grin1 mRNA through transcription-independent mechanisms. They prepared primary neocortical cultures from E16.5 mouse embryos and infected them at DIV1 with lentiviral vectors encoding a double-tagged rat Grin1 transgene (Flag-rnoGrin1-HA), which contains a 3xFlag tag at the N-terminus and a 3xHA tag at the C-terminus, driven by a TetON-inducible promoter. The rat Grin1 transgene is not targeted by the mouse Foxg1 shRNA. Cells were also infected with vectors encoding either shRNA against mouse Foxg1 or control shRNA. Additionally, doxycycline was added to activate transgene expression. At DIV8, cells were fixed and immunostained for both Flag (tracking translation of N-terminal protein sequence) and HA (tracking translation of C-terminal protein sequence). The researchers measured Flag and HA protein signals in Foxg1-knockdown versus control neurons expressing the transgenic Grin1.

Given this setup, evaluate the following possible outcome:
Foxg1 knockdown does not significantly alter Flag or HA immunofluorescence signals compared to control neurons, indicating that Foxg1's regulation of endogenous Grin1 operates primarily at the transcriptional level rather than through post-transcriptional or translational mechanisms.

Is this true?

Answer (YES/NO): NO